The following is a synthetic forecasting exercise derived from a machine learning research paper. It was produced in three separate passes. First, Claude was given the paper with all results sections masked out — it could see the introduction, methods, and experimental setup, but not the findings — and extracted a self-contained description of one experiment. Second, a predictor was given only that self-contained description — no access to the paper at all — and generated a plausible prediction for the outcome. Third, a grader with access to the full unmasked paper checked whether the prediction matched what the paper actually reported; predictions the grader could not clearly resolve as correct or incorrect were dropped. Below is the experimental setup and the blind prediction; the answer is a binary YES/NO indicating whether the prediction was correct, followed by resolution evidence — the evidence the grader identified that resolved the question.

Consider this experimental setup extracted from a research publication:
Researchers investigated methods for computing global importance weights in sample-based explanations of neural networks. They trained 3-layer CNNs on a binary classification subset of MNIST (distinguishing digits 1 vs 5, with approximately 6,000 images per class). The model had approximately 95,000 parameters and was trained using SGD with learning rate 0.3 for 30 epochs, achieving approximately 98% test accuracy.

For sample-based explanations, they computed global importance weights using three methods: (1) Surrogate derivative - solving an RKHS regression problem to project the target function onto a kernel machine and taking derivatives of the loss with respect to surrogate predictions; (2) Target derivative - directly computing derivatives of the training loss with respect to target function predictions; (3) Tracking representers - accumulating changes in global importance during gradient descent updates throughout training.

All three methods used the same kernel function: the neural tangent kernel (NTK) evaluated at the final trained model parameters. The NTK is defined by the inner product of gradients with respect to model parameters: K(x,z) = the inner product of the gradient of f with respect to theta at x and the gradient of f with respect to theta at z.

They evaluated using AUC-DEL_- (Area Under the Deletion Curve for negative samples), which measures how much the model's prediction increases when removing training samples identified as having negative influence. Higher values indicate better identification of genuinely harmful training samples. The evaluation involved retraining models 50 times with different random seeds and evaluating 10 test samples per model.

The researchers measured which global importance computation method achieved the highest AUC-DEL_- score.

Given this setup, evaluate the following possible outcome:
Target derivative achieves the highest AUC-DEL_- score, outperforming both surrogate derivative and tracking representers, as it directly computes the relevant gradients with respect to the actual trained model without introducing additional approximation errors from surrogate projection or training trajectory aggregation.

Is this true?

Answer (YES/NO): NO